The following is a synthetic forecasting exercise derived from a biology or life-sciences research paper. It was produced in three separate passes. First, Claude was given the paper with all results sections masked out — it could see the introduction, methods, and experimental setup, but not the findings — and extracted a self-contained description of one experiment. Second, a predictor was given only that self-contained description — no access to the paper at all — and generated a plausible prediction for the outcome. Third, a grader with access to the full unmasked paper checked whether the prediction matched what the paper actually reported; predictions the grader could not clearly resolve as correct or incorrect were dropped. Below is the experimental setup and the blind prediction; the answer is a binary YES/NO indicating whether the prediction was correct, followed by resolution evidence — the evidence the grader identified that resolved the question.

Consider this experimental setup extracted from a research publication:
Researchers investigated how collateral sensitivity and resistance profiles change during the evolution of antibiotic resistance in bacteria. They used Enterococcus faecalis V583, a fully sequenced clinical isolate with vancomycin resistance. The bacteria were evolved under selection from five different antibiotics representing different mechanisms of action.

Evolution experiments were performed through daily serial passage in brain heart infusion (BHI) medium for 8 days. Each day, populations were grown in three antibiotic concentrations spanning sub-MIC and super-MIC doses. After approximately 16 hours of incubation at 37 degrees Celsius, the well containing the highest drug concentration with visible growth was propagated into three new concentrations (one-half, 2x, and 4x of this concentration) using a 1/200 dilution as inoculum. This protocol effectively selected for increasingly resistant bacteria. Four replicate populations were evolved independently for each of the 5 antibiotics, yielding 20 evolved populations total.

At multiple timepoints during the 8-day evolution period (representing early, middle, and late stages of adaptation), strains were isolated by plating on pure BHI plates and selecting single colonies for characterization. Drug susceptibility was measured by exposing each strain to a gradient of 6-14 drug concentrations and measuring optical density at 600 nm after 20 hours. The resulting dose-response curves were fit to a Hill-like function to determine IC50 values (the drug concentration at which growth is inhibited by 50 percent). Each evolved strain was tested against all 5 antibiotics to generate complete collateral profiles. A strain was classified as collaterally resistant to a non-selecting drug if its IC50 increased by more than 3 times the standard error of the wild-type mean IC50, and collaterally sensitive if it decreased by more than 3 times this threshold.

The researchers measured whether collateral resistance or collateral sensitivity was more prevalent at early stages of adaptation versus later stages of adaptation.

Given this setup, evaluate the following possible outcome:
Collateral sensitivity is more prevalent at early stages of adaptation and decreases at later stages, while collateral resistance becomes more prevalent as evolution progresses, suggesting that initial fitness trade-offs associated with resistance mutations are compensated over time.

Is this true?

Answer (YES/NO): NO